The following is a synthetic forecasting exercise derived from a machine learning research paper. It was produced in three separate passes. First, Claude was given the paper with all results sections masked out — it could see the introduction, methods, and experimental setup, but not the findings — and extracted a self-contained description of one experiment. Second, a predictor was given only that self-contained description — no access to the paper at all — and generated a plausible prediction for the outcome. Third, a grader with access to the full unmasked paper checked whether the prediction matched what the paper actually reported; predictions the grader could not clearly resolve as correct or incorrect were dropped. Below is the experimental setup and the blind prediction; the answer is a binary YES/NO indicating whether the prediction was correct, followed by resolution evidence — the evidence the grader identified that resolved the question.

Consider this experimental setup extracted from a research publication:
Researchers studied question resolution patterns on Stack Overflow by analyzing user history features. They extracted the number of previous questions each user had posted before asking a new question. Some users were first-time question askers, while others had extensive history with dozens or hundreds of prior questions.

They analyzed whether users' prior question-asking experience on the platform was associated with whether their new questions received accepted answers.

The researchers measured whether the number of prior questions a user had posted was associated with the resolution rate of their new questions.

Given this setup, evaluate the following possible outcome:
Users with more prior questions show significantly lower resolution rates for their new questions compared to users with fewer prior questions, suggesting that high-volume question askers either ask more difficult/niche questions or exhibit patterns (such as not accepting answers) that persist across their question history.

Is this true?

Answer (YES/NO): NO